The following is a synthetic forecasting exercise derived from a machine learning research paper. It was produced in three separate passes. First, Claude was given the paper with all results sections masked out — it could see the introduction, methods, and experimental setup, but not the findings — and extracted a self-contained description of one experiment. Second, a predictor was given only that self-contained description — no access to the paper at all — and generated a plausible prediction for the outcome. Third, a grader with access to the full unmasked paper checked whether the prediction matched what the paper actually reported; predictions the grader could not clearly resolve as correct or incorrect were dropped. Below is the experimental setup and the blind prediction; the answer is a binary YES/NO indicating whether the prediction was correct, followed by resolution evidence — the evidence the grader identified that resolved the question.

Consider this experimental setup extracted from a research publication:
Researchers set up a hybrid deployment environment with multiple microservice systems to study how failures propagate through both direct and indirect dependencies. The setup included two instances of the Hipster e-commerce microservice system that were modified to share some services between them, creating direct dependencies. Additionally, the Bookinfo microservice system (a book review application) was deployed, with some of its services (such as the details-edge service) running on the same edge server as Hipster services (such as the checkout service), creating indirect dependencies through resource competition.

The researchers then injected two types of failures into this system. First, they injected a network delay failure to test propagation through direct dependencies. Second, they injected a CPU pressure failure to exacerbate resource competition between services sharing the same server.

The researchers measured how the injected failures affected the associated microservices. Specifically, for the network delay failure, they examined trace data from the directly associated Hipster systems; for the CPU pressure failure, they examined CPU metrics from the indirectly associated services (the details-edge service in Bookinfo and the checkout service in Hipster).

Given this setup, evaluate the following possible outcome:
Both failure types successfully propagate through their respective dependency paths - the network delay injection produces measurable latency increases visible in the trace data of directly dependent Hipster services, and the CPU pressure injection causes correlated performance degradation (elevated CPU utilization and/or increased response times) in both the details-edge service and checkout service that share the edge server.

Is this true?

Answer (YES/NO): YES